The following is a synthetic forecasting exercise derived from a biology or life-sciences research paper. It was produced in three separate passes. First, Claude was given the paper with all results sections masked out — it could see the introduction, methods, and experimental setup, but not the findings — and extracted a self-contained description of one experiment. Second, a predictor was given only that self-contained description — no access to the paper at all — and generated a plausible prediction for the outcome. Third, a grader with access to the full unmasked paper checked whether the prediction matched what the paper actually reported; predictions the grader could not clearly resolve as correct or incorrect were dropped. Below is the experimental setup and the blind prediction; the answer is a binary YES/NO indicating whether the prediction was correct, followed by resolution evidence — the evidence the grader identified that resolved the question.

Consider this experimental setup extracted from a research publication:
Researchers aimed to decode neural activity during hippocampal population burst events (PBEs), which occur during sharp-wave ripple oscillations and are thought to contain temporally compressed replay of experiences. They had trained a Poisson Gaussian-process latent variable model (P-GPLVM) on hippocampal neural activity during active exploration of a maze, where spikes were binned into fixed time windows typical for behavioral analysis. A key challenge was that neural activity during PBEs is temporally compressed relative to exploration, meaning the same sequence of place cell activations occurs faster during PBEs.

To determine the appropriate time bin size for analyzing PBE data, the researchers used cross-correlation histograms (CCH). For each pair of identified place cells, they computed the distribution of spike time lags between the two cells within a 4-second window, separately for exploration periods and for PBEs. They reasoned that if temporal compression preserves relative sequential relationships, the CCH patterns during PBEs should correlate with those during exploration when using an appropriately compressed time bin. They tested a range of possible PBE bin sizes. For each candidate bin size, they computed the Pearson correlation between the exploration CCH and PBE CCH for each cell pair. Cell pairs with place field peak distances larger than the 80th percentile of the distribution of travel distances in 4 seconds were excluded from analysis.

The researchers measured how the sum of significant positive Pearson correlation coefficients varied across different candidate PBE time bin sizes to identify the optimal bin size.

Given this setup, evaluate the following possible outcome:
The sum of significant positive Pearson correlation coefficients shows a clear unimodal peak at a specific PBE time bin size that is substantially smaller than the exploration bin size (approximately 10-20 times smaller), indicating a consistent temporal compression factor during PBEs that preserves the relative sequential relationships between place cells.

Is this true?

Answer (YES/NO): NO